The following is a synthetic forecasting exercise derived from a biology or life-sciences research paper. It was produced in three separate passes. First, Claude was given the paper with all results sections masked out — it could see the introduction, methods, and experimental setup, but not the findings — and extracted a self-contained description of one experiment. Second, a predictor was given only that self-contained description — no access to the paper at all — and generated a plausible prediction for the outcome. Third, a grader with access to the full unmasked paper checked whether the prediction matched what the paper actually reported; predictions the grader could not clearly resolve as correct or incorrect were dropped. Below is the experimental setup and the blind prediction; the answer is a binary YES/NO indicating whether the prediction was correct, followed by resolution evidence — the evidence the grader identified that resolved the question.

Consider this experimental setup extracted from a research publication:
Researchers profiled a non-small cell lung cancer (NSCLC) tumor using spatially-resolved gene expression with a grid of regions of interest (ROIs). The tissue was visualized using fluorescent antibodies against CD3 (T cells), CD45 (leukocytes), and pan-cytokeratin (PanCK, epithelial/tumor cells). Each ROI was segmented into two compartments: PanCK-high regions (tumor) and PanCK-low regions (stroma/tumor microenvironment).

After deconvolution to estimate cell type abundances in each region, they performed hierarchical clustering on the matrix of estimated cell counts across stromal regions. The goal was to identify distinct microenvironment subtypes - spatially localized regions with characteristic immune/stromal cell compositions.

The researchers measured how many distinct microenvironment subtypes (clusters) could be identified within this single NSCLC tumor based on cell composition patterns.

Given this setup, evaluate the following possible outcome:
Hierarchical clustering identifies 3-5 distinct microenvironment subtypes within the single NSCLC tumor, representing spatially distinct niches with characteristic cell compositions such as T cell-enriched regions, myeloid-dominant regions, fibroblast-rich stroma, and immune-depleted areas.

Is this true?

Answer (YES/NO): NO